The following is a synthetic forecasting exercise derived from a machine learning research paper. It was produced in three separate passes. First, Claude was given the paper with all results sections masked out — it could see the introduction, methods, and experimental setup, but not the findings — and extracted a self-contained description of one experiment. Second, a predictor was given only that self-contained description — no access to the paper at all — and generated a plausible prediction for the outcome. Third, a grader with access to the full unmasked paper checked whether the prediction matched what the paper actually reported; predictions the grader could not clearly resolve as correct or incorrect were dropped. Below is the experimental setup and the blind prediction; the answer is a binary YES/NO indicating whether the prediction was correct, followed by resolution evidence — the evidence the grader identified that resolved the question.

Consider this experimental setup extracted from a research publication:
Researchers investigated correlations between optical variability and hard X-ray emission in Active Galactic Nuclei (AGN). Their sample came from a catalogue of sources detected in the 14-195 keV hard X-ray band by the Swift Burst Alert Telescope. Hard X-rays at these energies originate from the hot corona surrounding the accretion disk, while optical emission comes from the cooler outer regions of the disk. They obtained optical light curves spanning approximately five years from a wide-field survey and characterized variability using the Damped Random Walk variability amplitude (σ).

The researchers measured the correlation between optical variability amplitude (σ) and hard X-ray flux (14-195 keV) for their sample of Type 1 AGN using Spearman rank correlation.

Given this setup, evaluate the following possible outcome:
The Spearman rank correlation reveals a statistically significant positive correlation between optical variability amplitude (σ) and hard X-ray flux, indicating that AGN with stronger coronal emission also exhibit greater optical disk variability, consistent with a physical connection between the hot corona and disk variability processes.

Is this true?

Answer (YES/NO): NO